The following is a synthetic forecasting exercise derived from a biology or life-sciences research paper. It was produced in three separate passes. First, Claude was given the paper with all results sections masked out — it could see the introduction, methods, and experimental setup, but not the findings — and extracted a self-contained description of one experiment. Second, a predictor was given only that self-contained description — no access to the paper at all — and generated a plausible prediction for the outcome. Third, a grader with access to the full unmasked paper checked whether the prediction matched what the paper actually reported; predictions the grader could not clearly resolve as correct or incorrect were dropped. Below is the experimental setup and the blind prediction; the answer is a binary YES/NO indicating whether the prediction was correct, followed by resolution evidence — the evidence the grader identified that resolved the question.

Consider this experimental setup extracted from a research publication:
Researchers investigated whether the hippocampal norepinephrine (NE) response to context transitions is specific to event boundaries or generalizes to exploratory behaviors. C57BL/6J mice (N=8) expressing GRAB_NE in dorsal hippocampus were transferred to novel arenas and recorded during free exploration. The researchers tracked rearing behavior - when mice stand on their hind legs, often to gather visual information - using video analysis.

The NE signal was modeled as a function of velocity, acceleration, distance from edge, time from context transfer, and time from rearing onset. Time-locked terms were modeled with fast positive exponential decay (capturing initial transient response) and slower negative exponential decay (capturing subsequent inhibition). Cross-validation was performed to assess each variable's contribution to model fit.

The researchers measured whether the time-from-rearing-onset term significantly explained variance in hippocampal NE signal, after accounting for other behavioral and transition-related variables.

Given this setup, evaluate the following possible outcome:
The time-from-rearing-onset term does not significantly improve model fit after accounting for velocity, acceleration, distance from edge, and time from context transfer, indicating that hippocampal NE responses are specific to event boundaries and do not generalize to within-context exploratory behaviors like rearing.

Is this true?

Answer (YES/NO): YES